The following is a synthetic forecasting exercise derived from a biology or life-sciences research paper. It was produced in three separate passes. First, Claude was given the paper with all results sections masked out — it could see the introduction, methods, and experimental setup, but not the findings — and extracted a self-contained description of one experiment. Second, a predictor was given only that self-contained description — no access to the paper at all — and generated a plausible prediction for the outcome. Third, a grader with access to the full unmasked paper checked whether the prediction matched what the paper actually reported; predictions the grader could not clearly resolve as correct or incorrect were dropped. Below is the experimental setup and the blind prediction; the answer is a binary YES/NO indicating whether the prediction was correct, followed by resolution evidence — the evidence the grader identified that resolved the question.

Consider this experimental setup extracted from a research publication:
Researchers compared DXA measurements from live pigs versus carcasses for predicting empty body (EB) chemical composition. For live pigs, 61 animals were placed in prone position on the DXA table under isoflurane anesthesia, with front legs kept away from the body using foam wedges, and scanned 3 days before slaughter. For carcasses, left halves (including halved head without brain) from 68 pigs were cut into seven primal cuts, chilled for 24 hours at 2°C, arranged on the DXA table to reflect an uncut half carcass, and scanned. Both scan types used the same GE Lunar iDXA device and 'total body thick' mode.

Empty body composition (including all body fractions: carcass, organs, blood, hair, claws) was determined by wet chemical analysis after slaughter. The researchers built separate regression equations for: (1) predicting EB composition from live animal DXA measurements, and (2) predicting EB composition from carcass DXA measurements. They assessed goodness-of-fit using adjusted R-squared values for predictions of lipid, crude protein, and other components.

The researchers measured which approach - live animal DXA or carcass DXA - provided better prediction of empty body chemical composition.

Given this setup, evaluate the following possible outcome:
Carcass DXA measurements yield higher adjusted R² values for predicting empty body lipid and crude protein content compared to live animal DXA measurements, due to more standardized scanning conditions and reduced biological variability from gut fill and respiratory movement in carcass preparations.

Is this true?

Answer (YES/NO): NO